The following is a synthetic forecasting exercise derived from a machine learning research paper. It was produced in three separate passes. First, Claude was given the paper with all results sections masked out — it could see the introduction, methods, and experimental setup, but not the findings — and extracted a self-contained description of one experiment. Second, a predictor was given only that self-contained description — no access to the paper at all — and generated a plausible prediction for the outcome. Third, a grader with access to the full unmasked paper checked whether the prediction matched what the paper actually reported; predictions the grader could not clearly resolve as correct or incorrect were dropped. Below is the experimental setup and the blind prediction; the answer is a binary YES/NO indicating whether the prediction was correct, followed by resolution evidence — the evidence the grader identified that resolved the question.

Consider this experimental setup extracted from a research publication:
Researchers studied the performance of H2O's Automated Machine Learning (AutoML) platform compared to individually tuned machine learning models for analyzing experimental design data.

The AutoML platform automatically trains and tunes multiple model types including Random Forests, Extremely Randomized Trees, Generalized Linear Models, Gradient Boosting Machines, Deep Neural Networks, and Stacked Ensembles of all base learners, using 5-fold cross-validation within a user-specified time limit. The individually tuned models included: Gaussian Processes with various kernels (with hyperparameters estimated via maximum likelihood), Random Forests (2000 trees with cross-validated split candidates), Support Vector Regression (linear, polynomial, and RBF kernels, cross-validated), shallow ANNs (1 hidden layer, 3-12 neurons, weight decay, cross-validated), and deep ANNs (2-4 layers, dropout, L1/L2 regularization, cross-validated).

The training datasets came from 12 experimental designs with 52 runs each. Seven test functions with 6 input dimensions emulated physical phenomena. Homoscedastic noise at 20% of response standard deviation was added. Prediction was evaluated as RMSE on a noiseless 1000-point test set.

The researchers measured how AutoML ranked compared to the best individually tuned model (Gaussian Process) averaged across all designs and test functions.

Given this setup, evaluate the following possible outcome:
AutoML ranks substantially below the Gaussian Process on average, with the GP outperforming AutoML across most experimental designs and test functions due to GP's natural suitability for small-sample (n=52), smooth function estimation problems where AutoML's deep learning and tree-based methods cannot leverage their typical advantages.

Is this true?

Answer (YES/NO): YES